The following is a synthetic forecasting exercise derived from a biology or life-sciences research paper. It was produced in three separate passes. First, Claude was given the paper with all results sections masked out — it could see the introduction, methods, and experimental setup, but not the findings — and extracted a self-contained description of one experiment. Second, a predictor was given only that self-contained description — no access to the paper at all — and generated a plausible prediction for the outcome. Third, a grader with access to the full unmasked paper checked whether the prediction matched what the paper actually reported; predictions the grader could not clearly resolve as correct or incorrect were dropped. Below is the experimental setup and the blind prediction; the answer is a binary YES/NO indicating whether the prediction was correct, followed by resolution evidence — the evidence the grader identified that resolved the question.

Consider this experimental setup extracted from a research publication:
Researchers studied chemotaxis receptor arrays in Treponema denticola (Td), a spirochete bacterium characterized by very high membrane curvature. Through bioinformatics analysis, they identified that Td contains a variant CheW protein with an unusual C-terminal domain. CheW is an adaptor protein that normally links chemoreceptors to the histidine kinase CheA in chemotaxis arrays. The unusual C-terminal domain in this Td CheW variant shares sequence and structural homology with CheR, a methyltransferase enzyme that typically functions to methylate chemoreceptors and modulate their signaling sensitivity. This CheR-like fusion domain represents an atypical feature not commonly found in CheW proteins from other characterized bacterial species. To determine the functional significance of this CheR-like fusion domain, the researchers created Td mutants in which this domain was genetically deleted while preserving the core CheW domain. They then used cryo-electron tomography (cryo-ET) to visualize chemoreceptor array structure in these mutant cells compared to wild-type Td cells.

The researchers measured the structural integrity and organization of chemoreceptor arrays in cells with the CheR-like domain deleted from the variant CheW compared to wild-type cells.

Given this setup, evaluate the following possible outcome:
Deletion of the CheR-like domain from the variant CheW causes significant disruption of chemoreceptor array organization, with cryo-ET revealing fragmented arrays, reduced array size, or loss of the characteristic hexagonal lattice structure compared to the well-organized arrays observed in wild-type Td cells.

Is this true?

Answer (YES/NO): YES